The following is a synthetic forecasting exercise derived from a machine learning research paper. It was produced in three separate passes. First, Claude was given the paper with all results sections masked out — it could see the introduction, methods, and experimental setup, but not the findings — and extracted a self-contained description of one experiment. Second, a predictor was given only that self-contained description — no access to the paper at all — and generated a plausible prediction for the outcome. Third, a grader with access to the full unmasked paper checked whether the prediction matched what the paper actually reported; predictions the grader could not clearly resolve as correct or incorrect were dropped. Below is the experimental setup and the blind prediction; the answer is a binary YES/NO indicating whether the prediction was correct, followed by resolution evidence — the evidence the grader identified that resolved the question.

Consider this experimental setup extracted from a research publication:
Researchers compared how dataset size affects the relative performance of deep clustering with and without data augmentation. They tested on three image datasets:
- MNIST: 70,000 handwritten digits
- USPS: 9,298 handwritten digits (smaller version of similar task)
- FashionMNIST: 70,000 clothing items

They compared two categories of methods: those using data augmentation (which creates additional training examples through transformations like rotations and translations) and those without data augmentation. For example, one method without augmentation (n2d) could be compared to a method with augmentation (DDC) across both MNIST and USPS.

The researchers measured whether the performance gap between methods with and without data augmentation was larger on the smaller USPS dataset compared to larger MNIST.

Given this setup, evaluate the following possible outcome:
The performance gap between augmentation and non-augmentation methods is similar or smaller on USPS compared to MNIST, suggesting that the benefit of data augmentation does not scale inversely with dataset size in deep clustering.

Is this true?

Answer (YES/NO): NO